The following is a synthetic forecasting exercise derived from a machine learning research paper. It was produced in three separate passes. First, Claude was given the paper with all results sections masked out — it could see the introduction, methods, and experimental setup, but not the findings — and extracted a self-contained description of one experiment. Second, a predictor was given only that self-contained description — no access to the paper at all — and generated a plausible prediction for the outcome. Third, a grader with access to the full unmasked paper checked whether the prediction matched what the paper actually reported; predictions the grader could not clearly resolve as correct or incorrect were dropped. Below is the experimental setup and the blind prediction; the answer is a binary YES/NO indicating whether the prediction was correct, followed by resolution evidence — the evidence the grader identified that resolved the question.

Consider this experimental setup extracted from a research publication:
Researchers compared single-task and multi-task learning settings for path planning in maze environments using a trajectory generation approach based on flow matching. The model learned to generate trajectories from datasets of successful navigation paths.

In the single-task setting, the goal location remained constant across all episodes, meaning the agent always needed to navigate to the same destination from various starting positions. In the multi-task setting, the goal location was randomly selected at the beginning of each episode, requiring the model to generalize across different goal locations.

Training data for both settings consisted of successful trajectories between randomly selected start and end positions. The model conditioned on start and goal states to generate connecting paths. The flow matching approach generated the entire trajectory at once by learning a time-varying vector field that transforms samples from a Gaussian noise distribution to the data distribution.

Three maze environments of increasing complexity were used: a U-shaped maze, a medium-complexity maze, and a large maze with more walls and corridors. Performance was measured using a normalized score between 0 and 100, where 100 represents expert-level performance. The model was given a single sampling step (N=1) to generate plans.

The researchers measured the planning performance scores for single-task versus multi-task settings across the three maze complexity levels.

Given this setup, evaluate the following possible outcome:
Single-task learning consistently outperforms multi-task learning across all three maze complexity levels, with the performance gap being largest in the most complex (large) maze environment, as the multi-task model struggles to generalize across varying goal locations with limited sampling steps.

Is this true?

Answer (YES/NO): NO